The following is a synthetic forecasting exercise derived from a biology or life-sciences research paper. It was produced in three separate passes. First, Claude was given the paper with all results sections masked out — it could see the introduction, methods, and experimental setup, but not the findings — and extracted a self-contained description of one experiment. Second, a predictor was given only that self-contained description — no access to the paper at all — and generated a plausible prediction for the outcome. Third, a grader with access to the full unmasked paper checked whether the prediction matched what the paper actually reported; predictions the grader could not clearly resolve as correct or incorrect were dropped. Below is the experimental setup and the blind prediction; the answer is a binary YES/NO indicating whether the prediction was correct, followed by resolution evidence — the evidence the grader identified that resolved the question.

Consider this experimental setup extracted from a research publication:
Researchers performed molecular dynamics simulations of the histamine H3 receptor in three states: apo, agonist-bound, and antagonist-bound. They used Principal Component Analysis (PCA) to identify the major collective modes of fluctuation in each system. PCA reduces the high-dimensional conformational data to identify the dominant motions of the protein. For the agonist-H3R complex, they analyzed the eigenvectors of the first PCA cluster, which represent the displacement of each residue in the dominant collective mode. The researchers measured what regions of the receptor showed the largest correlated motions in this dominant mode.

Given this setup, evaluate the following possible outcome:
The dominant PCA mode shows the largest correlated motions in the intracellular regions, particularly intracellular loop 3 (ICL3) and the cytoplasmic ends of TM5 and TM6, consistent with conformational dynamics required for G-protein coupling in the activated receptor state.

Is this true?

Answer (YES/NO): NO